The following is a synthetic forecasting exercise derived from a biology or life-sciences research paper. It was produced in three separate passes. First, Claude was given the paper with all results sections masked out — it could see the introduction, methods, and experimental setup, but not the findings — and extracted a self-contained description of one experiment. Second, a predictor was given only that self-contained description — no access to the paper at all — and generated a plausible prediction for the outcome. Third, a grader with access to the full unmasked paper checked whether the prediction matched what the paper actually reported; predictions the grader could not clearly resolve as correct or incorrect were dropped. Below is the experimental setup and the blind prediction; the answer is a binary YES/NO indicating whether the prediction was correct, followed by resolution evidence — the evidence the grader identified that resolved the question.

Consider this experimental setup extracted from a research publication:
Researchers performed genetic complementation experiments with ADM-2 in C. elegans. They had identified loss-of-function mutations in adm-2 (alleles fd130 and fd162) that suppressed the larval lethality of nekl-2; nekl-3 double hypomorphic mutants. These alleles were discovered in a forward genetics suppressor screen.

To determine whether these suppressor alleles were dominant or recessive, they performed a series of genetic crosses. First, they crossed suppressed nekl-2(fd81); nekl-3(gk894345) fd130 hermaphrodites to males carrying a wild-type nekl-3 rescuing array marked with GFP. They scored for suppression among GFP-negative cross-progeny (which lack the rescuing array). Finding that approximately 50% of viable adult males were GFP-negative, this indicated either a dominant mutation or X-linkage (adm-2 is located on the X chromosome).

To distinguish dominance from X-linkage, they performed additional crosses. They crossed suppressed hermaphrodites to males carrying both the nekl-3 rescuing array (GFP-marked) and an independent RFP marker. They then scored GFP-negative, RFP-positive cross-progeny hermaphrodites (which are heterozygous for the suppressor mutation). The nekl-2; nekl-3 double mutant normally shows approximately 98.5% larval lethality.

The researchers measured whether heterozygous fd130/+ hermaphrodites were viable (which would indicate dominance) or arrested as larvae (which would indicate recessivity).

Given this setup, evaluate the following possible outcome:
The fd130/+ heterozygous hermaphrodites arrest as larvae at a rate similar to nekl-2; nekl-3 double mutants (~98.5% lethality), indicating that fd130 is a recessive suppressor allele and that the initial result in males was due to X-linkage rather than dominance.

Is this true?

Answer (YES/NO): YES